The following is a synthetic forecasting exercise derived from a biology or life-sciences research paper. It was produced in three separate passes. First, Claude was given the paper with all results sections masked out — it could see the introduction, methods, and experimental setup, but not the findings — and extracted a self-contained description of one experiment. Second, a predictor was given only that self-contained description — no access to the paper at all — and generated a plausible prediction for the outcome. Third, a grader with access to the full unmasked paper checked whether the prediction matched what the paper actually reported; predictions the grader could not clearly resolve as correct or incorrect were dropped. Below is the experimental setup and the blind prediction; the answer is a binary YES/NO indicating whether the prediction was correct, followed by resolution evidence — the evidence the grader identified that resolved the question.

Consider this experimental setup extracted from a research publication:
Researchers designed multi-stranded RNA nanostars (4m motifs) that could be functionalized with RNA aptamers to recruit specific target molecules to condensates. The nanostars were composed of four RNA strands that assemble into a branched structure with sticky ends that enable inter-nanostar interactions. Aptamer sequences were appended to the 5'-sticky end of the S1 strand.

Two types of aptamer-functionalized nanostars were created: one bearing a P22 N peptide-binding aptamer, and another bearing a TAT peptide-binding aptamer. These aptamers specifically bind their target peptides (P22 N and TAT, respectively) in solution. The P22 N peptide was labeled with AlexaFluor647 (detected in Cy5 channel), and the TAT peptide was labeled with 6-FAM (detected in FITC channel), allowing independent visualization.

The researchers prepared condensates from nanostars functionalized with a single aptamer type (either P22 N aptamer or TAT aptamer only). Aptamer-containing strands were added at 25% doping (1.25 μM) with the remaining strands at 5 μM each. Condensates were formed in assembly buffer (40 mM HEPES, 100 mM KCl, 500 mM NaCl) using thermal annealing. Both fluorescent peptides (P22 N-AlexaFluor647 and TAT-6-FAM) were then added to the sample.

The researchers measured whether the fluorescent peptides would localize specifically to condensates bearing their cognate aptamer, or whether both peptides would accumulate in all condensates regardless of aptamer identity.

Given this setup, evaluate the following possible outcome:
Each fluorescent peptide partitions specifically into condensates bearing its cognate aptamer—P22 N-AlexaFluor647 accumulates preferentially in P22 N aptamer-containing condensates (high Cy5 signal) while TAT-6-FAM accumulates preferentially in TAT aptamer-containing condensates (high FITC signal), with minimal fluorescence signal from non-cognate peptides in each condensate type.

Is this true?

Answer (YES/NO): NO